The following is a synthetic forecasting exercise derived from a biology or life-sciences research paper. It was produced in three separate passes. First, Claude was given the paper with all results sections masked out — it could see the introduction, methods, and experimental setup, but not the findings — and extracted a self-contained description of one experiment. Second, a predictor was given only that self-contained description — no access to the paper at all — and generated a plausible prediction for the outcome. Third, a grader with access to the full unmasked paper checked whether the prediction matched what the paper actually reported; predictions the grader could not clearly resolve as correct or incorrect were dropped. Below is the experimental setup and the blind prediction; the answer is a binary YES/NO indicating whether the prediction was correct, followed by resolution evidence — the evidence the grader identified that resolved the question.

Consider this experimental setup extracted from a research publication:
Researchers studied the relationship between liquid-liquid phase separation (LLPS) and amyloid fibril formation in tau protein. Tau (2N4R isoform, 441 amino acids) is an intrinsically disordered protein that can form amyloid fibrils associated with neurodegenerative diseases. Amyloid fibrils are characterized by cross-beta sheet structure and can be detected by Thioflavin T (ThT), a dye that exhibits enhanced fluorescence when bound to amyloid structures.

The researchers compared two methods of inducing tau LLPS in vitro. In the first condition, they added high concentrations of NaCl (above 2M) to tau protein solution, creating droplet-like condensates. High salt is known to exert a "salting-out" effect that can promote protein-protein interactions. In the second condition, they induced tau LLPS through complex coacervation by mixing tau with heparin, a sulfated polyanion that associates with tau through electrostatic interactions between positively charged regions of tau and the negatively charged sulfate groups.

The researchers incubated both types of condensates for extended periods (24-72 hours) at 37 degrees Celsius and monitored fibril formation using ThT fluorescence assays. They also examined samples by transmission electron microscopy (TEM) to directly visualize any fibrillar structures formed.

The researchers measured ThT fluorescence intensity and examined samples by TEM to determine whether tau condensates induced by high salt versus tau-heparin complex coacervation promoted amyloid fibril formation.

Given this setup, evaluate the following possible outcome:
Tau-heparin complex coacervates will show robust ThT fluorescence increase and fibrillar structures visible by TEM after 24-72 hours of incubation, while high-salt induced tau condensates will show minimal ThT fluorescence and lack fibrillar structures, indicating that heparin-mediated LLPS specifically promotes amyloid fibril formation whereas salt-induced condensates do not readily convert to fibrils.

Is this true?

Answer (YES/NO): NO